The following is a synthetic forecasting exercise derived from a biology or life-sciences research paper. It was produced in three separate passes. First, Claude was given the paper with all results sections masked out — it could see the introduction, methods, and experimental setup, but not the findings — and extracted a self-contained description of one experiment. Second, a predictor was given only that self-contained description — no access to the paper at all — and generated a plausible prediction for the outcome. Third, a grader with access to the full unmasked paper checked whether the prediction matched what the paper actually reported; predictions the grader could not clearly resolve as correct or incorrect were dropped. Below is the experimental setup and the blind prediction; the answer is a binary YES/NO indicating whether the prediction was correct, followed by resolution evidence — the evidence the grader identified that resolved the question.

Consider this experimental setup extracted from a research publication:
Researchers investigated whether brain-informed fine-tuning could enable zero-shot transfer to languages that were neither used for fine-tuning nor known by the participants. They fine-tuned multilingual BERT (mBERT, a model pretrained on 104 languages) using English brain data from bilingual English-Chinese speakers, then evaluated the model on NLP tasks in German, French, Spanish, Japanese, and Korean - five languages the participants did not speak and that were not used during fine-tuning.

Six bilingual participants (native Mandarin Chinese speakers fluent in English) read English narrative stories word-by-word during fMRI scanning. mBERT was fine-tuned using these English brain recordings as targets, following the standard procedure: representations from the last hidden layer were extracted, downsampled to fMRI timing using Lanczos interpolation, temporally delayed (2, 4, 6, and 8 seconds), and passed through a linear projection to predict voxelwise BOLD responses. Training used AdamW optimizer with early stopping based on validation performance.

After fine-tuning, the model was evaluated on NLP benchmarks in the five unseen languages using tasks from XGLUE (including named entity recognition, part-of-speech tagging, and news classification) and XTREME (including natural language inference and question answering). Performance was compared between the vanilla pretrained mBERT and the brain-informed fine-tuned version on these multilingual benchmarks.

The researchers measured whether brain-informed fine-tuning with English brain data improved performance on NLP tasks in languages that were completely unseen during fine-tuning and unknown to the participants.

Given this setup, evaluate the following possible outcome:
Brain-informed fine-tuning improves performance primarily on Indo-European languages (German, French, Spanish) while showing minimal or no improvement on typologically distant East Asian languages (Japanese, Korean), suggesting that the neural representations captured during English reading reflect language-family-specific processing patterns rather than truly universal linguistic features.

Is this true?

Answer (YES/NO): NO